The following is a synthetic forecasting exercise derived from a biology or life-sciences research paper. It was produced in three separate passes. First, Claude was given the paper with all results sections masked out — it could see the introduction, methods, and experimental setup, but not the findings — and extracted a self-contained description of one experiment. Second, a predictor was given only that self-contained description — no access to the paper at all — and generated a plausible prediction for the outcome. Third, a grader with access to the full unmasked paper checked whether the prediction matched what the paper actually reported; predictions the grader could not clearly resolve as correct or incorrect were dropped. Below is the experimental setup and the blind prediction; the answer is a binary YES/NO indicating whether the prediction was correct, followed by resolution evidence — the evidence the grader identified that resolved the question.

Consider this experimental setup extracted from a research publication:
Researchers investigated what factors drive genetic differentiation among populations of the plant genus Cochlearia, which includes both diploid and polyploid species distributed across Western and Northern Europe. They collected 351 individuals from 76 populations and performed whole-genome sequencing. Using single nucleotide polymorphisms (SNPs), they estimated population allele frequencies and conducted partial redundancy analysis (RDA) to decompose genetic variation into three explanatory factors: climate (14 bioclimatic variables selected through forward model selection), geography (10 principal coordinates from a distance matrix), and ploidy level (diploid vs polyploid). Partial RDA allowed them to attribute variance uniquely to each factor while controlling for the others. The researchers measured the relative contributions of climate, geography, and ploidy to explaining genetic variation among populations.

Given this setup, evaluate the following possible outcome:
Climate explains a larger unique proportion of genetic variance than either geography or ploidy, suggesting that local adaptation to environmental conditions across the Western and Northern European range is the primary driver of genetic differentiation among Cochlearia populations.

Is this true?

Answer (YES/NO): YES